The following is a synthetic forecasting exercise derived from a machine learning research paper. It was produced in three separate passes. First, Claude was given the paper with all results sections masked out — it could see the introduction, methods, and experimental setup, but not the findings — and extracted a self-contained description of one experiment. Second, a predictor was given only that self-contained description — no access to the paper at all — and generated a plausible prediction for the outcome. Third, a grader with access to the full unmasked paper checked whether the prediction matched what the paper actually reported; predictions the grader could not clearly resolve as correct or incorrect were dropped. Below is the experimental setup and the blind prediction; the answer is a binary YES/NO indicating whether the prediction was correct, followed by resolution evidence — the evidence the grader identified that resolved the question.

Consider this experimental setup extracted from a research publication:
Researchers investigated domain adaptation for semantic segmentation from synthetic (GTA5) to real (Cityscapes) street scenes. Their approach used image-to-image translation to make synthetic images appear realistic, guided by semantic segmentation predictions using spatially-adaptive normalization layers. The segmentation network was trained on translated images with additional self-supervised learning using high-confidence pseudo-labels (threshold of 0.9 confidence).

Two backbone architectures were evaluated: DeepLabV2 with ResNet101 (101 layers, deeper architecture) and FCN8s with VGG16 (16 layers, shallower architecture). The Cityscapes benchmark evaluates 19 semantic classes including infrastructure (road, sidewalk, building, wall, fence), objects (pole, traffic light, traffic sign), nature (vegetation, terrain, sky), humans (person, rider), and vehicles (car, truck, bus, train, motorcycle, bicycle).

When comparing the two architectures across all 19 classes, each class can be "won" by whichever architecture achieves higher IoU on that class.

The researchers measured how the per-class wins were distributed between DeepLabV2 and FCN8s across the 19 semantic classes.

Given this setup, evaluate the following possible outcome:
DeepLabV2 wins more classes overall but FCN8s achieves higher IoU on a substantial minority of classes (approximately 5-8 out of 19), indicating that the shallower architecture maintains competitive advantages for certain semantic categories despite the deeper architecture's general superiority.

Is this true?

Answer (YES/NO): NO